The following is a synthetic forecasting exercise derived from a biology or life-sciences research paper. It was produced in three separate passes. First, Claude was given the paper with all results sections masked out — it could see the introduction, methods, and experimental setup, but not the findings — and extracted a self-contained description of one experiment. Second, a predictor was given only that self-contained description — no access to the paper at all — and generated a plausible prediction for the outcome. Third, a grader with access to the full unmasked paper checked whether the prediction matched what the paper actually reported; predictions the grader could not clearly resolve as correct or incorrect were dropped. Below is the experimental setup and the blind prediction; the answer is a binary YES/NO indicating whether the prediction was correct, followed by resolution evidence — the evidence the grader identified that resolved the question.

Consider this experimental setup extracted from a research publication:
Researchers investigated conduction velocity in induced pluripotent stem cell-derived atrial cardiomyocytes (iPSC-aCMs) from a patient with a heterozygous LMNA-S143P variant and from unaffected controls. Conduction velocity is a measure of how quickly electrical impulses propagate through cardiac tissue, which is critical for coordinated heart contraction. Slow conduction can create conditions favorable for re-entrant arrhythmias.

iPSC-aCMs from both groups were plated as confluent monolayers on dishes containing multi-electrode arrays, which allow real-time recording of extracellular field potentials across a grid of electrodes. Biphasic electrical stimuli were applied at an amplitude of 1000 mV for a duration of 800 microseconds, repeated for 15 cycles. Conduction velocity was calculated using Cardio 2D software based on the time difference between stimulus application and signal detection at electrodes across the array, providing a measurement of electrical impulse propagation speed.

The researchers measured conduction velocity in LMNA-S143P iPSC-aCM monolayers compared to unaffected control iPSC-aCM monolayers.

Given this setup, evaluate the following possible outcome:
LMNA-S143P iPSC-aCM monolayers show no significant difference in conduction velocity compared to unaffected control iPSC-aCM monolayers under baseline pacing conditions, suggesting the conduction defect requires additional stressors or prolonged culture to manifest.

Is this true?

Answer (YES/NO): NO